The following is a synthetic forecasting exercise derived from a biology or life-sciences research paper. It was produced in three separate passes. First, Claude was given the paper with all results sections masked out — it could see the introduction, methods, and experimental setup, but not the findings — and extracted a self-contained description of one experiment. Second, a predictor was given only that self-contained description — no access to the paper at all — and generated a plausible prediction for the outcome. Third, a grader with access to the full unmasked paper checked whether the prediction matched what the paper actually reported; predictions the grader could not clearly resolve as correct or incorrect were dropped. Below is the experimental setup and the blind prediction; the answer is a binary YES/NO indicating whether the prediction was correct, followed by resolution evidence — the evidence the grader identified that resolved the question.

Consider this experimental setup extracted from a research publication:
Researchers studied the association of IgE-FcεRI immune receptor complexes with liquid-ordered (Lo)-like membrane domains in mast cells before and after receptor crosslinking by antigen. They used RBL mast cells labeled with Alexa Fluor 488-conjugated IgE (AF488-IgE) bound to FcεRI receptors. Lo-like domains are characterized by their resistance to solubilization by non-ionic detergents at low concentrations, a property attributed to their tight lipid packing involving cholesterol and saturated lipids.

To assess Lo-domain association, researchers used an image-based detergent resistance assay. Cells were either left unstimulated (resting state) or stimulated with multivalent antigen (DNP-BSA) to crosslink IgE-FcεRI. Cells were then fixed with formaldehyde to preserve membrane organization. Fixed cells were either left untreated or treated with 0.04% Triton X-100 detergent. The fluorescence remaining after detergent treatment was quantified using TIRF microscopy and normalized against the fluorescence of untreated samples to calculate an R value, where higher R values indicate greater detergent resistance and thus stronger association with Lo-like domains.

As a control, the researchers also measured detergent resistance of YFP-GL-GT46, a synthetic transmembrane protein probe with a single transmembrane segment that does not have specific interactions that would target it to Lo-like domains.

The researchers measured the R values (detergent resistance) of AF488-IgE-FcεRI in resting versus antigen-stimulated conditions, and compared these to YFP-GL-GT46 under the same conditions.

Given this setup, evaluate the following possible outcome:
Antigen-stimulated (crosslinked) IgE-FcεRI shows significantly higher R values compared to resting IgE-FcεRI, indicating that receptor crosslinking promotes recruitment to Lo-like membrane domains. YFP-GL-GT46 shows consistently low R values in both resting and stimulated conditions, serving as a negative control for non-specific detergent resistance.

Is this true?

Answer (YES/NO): NO